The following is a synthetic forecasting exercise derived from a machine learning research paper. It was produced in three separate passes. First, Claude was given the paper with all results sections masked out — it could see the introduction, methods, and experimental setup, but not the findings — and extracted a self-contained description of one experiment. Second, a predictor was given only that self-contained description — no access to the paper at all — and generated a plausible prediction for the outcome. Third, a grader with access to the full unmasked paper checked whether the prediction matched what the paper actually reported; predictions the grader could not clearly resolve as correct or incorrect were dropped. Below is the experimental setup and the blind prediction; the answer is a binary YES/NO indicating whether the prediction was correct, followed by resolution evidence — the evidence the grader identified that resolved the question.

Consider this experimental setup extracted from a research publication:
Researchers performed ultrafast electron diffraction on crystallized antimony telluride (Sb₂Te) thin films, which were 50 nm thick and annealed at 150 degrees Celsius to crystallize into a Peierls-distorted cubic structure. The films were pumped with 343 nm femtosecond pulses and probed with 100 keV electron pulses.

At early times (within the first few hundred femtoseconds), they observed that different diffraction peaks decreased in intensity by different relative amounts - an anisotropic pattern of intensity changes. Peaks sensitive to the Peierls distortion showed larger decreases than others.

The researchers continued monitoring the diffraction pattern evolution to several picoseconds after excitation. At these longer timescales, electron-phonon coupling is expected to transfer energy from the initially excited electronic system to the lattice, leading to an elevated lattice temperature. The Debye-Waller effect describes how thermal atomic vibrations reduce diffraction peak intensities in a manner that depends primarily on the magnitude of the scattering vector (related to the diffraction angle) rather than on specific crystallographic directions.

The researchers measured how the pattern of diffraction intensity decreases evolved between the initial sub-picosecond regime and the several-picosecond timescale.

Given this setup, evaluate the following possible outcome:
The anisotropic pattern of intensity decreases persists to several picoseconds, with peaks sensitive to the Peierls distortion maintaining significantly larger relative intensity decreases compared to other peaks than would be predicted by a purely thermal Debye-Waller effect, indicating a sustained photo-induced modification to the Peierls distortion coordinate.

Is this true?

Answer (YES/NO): NO